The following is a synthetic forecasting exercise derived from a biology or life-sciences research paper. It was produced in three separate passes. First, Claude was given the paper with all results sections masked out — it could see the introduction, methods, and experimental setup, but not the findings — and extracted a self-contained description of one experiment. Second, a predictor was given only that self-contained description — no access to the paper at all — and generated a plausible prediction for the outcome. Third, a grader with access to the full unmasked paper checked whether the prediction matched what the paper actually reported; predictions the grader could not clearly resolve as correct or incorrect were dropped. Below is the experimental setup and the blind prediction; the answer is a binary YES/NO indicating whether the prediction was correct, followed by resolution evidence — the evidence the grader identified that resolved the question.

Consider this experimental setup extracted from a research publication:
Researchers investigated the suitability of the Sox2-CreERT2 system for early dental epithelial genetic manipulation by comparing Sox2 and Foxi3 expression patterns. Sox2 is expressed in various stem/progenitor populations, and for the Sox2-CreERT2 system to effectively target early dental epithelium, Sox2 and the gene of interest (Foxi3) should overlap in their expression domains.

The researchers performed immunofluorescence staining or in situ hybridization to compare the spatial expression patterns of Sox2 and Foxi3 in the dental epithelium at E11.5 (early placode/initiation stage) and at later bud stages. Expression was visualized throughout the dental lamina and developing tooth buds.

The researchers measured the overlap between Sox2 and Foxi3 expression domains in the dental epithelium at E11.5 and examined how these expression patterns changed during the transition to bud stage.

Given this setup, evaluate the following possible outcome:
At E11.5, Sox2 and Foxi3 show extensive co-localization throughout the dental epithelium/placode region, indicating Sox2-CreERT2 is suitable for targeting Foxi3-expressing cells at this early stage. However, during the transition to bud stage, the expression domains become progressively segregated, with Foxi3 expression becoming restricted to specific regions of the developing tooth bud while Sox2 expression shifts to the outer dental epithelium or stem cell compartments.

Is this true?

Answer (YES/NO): NO